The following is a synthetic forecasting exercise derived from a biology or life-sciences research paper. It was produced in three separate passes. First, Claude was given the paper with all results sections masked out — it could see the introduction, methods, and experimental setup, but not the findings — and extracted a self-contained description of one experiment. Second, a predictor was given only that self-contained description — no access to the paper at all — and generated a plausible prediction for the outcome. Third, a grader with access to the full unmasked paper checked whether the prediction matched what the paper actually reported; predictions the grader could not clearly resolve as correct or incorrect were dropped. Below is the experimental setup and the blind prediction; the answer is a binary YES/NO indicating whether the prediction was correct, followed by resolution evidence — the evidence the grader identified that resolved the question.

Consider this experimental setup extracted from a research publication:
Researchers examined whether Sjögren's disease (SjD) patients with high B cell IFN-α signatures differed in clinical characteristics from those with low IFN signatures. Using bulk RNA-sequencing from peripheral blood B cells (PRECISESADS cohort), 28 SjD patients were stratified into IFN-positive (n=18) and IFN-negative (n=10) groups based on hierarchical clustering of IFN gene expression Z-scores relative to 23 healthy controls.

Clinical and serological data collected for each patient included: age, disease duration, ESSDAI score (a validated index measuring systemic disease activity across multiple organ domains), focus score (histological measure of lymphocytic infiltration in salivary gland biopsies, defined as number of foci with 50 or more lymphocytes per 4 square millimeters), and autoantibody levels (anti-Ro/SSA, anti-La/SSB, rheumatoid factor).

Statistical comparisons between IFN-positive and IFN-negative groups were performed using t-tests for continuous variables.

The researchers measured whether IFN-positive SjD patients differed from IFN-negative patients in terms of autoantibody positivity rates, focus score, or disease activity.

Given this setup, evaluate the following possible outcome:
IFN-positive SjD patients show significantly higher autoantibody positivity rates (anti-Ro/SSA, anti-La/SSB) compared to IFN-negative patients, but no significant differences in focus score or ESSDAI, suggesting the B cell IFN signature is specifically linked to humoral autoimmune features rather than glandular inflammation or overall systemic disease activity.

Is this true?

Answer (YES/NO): NO